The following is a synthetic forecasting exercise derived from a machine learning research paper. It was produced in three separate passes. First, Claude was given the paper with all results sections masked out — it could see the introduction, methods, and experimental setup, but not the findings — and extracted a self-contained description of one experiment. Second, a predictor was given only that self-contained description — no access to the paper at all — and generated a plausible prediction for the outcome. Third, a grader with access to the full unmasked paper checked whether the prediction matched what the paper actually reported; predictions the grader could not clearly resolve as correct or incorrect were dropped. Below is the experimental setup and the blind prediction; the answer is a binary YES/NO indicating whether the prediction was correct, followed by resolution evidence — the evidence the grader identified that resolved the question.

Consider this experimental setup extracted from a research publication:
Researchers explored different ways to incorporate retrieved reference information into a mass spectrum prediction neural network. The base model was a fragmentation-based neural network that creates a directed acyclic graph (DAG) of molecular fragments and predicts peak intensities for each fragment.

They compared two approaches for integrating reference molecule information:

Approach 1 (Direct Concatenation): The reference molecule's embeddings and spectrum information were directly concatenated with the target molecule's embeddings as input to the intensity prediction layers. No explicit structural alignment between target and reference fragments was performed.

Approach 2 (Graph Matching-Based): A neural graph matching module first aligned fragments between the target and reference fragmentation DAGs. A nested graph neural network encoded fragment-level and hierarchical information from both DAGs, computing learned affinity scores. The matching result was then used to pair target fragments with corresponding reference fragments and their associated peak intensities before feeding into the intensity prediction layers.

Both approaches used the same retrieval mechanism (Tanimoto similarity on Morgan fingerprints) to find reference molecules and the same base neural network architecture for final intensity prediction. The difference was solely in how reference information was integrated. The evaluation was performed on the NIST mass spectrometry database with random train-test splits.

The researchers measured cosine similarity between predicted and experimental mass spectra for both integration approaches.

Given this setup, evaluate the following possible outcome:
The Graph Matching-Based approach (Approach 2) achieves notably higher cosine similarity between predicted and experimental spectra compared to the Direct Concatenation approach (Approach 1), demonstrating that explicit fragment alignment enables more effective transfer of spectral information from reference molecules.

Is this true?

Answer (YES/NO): YES